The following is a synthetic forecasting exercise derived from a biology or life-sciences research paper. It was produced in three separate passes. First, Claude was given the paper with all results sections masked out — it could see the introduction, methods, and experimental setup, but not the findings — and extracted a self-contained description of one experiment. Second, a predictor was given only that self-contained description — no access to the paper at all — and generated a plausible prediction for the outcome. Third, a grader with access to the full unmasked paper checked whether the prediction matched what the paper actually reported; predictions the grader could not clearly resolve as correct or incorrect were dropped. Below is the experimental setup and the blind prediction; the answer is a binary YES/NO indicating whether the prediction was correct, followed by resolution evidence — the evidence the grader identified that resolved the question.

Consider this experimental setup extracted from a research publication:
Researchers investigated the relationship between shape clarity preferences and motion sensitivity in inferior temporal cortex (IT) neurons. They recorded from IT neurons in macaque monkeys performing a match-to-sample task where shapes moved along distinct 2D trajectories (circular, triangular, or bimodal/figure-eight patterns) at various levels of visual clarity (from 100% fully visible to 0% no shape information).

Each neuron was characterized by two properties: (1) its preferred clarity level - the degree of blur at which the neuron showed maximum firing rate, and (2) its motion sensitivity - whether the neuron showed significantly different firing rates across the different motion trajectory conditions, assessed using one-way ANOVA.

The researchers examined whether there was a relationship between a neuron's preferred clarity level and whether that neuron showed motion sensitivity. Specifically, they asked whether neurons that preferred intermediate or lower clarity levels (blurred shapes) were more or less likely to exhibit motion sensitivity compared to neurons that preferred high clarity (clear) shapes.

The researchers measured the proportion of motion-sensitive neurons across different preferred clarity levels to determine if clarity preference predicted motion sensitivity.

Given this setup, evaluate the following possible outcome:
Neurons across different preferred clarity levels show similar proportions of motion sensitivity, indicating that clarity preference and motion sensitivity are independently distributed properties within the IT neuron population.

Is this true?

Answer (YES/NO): NO